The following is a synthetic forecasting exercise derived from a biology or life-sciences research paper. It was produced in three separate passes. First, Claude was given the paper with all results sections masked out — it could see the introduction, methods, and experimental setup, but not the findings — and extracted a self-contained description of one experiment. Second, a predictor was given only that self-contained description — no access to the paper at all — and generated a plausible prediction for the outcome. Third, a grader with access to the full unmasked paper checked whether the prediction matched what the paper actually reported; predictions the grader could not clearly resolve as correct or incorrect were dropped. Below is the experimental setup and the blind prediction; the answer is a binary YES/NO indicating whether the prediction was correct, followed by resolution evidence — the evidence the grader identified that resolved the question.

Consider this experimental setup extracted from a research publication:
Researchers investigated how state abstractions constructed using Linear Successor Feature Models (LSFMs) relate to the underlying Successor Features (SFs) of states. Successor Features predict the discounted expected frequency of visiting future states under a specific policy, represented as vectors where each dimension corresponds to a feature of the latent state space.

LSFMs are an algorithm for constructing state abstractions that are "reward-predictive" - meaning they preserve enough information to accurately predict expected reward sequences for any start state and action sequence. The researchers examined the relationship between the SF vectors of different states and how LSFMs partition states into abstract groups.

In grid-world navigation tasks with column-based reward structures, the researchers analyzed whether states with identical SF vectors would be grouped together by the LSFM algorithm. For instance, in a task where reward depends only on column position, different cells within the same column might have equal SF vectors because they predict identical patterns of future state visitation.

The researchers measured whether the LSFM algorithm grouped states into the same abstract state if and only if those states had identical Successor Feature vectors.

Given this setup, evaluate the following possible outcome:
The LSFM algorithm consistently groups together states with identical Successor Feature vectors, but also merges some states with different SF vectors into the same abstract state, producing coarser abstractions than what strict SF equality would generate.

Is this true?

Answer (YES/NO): NO